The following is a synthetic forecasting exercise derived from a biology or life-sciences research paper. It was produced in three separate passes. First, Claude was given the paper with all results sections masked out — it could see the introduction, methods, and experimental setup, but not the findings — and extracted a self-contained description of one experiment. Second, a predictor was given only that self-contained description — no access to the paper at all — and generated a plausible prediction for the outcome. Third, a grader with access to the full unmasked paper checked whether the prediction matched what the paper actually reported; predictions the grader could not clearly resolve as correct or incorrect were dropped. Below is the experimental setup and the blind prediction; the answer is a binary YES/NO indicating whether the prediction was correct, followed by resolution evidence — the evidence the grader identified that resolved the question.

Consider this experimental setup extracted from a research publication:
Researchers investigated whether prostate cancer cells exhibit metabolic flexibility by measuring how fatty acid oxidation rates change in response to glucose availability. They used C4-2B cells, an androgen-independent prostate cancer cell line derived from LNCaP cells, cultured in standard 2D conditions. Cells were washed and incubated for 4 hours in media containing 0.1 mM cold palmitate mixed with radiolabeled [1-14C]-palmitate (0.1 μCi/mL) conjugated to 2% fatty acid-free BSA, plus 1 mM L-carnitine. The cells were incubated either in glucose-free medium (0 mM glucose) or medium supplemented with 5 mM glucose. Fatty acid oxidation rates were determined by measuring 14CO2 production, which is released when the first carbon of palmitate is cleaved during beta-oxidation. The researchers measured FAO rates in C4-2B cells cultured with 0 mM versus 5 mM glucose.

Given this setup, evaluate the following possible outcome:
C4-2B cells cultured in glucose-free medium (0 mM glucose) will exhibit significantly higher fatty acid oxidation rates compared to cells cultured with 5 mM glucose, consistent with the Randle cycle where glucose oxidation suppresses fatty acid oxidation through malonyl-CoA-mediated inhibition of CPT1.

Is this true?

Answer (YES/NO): YES